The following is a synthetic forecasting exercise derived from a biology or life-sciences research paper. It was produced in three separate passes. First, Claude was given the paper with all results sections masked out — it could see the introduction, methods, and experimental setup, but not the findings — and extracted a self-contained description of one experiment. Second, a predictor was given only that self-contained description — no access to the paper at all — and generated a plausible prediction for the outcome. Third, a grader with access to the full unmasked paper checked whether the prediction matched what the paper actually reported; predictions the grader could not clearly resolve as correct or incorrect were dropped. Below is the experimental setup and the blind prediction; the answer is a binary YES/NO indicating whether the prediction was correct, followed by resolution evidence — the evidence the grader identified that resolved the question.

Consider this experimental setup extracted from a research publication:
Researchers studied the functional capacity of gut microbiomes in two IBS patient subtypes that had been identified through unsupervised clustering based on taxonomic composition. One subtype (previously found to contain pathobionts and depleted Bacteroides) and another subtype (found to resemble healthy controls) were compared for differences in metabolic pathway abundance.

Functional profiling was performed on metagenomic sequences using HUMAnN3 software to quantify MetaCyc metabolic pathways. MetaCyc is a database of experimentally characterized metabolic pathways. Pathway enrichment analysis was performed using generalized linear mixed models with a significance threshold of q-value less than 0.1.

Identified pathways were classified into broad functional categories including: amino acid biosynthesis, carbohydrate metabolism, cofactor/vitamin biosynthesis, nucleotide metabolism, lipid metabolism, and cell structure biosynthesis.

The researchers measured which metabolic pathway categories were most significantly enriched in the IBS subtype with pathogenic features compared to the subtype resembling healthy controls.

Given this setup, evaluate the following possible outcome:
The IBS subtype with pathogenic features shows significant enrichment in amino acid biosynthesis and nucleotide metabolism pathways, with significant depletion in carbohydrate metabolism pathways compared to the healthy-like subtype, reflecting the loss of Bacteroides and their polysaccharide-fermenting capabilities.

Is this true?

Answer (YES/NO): NO